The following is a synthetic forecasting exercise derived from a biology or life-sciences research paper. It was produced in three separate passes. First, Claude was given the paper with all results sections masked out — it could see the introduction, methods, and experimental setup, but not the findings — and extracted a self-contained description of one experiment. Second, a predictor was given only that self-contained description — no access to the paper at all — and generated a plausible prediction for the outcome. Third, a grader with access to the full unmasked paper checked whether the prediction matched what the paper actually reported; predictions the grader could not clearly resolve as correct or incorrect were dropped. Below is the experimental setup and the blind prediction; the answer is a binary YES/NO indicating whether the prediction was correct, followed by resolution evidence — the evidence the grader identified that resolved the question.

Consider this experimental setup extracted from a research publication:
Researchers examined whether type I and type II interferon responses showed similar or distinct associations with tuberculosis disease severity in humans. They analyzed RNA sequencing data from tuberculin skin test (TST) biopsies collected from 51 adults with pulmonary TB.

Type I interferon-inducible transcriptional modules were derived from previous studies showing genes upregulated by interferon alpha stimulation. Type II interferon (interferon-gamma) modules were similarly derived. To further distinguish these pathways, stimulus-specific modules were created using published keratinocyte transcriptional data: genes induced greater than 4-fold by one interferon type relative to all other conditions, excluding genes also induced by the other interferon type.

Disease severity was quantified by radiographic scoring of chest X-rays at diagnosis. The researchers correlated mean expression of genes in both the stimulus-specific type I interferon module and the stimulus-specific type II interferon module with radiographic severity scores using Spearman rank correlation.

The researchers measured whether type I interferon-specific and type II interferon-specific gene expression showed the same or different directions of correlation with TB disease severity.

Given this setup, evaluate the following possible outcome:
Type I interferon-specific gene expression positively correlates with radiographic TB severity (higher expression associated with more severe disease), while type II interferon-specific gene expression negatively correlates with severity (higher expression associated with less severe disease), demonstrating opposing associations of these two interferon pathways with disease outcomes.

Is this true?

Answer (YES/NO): NO